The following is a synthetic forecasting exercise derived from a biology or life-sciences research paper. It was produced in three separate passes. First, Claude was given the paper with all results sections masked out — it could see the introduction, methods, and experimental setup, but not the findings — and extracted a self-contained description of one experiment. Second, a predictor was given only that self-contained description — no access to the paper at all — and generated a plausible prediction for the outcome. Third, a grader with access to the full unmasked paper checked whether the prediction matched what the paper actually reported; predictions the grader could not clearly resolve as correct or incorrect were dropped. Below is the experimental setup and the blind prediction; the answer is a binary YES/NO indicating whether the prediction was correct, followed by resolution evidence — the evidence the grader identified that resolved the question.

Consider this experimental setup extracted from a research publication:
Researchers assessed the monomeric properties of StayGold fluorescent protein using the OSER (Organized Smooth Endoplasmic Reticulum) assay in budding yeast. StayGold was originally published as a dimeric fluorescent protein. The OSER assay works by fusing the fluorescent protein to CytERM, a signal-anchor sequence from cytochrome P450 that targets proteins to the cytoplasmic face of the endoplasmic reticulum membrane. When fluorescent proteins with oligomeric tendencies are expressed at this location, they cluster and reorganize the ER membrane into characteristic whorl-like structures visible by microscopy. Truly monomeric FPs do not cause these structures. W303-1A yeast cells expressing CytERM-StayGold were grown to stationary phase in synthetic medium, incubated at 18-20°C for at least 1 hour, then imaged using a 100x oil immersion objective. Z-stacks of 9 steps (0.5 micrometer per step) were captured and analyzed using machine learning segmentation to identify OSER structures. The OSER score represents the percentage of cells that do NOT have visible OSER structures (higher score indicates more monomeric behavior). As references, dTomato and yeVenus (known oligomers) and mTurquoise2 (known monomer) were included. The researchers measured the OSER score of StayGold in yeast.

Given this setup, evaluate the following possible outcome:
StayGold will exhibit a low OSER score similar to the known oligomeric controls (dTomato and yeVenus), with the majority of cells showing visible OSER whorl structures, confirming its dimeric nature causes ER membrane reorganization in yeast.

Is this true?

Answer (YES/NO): NO